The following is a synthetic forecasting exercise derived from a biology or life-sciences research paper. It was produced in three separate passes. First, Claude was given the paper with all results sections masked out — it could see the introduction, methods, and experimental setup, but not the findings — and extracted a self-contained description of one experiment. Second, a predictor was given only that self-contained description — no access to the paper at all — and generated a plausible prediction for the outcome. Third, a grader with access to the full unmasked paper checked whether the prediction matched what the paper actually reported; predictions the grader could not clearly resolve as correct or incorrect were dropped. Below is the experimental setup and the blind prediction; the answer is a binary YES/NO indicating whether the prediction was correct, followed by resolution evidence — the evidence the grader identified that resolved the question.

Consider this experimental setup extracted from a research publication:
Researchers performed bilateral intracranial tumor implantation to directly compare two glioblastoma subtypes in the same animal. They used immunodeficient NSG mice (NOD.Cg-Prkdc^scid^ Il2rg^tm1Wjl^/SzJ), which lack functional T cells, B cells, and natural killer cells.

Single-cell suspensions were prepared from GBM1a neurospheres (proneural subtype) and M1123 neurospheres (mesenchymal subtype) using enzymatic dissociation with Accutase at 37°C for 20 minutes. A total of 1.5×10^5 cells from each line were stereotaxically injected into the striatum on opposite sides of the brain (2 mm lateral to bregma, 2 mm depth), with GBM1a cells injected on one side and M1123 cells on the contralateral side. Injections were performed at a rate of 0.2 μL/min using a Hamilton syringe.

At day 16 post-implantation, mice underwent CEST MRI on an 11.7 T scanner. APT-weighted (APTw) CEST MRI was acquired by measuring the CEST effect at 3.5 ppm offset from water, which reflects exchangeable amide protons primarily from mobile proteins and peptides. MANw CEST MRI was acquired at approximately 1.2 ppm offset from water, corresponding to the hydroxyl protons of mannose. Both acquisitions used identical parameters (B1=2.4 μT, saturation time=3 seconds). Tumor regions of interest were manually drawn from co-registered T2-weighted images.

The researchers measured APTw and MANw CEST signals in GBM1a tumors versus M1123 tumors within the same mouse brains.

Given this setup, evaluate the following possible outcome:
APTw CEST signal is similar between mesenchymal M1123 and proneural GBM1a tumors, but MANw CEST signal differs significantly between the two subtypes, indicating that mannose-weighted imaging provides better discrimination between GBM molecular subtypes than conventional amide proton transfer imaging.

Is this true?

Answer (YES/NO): NO